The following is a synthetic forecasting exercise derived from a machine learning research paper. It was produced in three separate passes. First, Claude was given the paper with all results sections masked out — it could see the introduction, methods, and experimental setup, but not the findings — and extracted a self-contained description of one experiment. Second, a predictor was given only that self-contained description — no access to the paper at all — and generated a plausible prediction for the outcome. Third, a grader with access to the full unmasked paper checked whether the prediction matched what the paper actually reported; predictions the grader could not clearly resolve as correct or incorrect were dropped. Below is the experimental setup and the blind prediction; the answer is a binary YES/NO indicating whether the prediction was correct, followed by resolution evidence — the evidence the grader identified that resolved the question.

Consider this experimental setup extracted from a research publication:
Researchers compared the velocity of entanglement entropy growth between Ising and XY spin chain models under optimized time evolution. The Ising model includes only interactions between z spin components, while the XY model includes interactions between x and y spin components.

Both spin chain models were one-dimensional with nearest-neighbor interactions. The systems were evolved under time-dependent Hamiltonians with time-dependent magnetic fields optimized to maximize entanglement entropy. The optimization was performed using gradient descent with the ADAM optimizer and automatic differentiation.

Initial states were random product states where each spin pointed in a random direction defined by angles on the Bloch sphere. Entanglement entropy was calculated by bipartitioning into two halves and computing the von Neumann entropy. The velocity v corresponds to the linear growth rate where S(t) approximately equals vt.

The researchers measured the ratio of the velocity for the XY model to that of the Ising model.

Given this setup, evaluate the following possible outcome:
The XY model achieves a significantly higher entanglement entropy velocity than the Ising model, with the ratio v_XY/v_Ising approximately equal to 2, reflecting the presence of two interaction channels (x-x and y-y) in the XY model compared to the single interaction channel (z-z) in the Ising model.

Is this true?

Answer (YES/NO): YES